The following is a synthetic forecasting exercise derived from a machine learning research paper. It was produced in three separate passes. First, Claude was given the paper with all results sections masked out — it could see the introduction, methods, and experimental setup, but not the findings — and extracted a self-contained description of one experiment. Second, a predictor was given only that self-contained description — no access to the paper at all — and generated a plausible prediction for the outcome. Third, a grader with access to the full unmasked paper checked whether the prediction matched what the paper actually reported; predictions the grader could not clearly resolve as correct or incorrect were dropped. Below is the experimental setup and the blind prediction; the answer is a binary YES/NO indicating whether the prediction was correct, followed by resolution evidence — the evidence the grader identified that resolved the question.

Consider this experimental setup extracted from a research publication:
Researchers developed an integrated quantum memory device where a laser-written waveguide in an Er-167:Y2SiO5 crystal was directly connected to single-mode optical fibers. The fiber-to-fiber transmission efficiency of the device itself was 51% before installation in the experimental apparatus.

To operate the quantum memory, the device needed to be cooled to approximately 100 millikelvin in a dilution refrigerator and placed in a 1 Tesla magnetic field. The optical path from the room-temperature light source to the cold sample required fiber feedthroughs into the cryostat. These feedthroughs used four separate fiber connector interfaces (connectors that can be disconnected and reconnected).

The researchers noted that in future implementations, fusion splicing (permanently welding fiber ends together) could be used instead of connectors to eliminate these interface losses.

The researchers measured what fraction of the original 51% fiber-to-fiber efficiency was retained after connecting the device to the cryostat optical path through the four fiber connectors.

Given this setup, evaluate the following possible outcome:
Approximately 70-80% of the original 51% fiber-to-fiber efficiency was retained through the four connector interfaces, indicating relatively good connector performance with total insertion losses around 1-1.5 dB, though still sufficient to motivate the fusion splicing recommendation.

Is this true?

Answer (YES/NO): NO